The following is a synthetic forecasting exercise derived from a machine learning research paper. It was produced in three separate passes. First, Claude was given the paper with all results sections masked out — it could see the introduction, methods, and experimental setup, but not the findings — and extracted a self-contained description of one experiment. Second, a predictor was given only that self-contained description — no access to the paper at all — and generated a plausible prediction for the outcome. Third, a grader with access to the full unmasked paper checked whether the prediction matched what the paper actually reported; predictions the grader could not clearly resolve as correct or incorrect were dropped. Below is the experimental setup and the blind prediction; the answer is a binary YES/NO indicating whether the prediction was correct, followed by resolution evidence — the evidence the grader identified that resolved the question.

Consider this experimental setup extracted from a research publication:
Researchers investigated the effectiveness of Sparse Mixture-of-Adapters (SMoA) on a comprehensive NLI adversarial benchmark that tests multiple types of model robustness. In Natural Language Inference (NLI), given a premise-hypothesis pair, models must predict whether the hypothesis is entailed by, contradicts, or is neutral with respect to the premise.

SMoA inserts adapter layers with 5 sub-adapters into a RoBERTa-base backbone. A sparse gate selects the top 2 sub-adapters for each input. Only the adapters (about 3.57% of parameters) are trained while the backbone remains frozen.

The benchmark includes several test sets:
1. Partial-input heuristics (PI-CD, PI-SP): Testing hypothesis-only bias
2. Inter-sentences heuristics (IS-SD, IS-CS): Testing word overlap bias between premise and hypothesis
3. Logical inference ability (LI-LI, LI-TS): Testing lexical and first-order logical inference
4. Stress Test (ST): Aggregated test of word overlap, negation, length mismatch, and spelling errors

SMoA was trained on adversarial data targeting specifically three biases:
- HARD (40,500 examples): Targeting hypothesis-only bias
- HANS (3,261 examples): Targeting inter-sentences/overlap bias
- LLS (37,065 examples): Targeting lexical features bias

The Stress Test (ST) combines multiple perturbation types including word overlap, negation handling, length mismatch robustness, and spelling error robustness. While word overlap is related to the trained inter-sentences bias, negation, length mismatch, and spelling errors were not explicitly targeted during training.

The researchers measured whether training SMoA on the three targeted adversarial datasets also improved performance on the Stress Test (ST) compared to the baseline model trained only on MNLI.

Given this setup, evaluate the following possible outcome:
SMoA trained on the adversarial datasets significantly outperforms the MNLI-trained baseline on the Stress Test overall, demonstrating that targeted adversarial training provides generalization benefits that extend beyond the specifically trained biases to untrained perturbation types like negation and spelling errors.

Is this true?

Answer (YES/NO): NO